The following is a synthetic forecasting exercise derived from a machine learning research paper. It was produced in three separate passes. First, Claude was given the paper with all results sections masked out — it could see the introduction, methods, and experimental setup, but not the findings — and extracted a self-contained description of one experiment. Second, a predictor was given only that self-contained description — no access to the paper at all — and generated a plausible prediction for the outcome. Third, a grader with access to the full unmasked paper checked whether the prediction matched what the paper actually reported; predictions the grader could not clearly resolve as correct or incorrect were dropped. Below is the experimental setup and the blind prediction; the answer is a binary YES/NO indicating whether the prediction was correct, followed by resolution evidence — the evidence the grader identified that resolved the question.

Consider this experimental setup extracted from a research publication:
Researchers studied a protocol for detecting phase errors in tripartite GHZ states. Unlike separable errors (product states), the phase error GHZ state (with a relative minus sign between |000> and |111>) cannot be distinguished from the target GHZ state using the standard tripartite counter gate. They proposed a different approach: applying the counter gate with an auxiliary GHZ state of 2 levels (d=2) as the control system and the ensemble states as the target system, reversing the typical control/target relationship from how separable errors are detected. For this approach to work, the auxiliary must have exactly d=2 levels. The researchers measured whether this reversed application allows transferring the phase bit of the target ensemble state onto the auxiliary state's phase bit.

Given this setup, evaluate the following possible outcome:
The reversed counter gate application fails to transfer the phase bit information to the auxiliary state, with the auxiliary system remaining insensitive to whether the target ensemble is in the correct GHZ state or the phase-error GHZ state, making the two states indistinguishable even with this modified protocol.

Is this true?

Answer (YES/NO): NO